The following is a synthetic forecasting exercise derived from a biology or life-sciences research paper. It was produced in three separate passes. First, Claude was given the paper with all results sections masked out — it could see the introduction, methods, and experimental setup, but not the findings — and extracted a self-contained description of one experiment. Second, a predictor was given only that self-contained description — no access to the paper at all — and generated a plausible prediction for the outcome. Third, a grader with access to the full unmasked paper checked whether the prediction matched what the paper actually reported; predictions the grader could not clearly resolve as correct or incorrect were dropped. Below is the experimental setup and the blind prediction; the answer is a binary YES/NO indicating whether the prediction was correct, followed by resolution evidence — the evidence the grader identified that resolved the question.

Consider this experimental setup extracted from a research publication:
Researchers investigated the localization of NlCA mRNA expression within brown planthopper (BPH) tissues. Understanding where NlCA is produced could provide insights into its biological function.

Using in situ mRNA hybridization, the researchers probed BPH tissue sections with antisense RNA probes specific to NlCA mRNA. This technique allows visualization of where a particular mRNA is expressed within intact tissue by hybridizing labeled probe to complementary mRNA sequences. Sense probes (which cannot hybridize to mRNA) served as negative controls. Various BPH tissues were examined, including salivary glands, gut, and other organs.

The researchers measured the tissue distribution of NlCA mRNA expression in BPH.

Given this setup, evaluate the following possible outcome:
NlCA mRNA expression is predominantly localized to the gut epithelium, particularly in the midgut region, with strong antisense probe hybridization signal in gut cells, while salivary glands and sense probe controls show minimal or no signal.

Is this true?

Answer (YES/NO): NO